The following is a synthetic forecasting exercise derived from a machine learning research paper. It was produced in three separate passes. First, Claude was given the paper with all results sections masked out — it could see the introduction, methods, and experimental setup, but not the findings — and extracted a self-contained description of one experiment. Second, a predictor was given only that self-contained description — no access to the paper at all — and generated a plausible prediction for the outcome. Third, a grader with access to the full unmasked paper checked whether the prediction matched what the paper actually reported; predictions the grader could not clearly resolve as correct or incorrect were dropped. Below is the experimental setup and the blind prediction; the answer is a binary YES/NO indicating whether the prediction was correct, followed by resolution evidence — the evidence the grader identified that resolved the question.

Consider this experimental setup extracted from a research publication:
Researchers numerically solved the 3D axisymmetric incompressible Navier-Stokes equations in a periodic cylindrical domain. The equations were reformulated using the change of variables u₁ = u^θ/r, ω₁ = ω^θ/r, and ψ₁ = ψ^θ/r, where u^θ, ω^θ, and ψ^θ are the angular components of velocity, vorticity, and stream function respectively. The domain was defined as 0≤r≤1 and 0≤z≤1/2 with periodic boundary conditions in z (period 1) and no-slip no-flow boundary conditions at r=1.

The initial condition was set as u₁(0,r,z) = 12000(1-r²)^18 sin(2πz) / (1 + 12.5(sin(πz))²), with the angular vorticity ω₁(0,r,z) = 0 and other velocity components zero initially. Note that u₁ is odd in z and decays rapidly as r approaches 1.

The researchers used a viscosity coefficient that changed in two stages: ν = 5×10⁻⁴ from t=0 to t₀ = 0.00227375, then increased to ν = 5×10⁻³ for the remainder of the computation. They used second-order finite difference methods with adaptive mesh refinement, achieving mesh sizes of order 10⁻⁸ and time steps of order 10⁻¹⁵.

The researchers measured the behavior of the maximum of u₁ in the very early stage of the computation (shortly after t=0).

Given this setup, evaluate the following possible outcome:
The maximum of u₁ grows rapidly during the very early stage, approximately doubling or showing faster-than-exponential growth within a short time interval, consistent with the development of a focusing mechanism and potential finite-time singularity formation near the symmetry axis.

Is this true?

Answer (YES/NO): NO